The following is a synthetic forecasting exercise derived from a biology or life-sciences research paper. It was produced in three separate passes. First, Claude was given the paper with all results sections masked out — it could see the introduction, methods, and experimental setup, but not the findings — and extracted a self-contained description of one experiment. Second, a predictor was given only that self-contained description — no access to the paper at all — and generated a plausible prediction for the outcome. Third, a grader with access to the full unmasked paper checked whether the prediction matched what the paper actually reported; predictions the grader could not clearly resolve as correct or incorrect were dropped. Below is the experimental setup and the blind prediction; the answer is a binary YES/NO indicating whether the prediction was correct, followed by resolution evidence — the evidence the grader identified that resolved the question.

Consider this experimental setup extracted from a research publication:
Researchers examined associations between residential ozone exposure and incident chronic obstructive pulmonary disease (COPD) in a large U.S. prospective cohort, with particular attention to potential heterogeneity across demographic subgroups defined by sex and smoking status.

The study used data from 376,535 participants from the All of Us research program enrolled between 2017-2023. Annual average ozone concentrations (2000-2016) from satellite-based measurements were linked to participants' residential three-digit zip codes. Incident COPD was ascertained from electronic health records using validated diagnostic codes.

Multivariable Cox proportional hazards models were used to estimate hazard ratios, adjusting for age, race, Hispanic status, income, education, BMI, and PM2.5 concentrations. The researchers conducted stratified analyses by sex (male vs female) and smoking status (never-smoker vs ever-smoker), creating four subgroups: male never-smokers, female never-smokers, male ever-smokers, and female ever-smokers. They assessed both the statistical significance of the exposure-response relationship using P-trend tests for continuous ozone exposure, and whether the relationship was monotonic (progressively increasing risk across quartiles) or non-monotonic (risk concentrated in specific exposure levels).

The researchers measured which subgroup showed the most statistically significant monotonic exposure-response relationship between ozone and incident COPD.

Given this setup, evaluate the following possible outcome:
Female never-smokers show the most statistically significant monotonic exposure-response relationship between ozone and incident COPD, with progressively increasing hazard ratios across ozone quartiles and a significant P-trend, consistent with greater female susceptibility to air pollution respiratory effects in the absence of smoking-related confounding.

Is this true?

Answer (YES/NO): NO